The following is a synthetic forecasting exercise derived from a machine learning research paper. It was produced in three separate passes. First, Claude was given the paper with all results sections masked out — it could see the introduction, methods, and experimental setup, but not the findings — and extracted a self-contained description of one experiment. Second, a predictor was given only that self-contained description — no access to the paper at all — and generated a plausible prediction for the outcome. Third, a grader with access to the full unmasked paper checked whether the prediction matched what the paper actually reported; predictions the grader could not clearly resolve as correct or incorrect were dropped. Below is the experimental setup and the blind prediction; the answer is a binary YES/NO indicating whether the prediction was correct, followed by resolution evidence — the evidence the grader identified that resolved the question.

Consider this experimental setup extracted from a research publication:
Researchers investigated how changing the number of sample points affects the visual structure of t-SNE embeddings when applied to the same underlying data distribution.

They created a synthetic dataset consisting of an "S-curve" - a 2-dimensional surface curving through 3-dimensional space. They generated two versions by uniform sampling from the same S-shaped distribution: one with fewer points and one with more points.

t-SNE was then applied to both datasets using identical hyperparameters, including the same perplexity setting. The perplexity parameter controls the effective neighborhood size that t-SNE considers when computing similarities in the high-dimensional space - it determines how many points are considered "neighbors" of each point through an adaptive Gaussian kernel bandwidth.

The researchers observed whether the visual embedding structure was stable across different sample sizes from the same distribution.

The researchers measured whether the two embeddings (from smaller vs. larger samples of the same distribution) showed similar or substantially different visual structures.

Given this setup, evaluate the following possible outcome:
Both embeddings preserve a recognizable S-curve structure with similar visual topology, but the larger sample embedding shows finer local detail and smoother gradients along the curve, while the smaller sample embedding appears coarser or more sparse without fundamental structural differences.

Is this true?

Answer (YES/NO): NO